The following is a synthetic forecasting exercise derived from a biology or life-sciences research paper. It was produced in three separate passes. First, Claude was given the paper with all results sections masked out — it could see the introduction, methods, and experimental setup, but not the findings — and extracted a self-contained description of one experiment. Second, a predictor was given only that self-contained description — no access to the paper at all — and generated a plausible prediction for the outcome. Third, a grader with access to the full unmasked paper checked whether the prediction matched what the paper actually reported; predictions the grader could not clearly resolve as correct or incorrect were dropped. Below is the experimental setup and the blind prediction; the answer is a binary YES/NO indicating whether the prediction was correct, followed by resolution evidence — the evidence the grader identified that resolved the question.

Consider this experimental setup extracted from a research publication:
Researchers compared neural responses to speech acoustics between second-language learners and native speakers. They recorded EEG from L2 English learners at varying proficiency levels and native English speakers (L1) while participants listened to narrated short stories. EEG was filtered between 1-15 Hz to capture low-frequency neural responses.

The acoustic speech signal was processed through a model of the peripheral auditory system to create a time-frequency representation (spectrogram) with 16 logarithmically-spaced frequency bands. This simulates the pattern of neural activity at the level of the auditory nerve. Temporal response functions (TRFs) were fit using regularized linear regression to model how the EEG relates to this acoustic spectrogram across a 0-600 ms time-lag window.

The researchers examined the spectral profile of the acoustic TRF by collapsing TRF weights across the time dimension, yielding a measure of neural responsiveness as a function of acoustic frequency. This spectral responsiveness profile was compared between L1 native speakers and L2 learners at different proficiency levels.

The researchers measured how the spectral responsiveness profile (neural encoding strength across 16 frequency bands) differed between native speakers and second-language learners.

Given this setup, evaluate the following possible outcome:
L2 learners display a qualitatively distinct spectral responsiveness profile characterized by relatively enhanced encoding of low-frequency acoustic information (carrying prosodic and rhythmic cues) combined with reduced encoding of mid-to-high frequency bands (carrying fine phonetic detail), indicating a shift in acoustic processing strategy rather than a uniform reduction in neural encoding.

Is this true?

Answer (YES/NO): NO